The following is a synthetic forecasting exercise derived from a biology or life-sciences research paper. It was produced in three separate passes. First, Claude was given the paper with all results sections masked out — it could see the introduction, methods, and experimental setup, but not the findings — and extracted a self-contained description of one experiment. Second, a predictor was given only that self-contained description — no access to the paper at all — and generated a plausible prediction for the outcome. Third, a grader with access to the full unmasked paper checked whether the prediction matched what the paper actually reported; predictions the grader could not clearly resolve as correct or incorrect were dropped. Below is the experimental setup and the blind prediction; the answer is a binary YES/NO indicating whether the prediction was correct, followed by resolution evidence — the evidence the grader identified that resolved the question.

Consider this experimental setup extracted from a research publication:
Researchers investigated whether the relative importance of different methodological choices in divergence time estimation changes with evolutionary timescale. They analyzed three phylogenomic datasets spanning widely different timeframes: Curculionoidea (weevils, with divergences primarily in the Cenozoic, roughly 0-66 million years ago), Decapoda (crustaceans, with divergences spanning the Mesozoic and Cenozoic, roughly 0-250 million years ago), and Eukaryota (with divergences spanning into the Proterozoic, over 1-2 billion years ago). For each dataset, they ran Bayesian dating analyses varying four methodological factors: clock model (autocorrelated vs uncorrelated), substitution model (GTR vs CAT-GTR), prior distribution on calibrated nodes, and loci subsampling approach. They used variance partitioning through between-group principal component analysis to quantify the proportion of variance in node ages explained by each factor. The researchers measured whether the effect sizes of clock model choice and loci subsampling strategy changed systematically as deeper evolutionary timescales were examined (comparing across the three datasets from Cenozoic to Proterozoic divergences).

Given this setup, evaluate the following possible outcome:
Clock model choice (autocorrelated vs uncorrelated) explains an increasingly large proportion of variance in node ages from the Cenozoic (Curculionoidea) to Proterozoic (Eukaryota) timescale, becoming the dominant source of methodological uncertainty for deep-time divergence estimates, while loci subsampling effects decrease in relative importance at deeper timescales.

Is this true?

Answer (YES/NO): NO